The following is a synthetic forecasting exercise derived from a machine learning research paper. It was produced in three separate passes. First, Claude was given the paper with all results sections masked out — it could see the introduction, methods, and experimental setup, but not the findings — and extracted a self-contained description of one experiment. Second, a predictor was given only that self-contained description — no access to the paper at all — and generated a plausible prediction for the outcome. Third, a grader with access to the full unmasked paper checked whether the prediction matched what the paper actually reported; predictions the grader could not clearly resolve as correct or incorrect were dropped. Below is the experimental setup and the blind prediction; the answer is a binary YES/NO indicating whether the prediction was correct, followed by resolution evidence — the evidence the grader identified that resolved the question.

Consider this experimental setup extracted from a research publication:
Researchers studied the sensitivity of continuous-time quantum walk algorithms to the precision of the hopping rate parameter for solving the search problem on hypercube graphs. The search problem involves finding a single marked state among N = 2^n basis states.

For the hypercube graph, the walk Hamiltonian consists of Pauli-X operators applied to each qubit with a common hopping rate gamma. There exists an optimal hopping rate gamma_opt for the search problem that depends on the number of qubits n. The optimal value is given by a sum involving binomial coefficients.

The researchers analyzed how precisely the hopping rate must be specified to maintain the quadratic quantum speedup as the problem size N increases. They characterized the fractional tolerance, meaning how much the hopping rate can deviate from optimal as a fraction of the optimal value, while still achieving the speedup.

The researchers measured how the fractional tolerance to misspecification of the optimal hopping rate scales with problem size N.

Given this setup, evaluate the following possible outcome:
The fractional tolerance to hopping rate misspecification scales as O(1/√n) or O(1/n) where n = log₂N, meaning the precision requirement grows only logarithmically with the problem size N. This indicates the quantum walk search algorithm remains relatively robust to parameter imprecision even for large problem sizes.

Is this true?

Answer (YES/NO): NO